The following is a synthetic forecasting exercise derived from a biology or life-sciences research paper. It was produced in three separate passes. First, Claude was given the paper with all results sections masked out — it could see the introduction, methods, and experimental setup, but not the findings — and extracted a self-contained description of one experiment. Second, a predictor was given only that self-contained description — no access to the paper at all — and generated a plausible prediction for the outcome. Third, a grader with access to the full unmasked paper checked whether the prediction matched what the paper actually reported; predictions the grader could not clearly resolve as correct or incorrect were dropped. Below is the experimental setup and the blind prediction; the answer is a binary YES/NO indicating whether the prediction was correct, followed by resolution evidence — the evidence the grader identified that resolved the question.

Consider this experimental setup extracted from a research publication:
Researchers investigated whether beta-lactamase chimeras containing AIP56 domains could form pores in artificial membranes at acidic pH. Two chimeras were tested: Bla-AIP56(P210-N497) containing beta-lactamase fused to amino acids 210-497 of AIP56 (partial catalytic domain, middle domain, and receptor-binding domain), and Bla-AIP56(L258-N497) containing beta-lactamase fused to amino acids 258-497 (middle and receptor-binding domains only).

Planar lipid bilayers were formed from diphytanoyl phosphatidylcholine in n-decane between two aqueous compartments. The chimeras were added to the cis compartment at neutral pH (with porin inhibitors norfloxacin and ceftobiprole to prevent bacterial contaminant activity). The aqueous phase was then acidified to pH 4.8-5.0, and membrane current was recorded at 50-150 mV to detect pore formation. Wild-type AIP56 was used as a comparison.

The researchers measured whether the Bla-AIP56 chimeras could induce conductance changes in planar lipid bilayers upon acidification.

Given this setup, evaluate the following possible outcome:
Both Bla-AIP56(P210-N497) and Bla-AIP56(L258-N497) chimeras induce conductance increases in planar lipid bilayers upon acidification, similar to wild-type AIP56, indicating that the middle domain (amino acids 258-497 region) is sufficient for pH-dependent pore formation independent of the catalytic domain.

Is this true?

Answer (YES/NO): NO